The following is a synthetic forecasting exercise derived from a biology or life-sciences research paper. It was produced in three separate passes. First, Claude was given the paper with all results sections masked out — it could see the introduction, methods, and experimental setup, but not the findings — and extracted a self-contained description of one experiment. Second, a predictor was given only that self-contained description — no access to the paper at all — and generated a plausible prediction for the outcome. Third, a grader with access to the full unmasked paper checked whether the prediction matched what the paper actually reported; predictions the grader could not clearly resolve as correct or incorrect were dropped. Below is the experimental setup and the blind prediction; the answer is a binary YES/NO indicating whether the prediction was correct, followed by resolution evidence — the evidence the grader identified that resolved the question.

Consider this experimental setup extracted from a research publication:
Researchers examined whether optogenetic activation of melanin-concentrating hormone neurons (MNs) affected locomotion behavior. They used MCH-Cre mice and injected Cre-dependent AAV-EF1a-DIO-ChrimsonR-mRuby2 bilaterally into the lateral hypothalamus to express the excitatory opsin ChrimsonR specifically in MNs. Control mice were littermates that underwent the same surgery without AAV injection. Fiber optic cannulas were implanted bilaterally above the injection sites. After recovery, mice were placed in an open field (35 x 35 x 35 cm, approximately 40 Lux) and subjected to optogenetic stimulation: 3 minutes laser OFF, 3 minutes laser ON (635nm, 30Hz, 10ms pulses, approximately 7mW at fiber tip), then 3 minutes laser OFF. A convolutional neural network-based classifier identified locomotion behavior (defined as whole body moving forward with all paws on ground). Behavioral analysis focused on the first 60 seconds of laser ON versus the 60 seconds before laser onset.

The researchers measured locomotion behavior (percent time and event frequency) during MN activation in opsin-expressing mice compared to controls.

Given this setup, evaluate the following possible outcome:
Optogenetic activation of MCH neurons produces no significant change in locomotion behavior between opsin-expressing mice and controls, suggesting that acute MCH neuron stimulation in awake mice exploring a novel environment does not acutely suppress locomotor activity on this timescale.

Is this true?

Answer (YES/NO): YES